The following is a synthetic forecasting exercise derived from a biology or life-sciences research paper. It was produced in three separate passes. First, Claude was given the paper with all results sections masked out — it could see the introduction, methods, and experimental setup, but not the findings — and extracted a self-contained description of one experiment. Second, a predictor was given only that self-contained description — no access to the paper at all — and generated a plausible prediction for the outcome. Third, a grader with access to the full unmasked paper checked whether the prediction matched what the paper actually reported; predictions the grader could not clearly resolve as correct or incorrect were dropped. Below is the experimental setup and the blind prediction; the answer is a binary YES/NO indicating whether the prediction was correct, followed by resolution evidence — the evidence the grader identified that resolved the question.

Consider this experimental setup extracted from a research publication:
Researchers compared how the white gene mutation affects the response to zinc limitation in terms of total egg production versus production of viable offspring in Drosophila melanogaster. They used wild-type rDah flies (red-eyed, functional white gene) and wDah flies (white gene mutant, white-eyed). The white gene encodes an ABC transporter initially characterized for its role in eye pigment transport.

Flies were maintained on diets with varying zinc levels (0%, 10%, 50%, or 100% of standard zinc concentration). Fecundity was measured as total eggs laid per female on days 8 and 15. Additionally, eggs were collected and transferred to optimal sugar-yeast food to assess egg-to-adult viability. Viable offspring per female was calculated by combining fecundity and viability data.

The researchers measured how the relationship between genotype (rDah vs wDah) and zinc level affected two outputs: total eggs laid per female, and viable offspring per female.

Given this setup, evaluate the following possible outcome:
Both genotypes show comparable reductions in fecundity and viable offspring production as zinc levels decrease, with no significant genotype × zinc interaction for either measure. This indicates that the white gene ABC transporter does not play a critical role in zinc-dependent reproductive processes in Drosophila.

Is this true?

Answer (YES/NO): NO